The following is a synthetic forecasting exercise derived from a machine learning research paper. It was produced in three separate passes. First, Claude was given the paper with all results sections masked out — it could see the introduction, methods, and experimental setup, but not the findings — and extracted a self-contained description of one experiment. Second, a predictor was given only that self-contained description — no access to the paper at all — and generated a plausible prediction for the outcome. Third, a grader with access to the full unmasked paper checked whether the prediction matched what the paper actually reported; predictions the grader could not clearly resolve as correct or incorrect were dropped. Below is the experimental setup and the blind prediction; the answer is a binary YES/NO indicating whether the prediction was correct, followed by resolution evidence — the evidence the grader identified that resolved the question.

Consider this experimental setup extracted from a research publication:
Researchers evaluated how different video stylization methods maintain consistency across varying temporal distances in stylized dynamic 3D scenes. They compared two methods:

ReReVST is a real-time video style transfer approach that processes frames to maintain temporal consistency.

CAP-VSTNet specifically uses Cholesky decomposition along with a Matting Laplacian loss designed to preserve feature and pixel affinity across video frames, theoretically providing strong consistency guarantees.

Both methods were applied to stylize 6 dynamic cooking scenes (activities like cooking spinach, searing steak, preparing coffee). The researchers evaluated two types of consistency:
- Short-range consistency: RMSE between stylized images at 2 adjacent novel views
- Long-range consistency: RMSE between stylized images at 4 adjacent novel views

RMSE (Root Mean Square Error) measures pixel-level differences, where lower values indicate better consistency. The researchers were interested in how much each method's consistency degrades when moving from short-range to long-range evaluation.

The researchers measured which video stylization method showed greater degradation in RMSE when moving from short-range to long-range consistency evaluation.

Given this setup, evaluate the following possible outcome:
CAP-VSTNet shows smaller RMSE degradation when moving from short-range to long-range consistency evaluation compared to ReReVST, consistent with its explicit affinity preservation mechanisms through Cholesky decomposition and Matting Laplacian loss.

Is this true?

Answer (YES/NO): NO